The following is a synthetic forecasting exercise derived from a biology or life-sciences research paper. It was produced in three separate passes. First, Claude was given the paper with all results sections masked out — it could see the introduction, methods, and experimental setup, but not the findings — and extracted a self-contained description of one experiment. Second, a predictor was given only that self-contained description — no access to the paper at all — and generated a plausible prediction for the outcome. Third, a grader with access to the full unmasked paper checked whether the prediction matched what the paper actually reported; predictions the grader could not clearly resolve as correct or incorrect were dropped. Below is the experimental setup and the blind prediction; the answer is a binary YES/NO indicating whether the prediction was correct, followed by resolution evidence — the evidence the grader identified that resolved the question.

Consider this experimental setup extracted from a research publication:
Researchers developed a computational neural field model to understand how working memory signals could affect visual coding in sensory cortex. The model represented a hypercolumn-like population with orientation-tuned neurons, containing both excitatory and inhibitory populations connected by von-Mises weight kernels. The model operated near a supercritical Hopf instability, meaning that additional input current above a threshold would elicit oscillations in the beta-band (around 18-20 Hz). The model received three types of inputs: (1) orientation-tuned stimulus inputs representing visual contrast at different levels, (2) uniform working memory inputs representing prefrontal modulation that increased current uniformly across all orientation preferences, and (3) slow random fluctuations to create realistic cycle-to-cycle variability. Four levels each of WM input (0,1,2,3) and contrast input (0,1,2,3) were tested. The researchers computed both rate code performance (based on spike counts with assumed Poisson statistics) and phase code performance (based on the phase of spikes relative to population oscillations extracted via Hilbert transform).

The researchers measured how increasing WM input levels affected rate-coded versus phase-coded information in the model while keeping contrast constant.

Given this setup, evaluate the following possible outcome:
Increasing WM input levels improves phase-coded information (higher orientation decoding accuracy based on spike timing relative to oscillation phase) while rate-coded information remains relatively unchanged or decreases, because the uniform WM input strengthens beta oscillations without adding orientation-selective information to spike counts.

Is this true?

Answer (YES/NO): YES